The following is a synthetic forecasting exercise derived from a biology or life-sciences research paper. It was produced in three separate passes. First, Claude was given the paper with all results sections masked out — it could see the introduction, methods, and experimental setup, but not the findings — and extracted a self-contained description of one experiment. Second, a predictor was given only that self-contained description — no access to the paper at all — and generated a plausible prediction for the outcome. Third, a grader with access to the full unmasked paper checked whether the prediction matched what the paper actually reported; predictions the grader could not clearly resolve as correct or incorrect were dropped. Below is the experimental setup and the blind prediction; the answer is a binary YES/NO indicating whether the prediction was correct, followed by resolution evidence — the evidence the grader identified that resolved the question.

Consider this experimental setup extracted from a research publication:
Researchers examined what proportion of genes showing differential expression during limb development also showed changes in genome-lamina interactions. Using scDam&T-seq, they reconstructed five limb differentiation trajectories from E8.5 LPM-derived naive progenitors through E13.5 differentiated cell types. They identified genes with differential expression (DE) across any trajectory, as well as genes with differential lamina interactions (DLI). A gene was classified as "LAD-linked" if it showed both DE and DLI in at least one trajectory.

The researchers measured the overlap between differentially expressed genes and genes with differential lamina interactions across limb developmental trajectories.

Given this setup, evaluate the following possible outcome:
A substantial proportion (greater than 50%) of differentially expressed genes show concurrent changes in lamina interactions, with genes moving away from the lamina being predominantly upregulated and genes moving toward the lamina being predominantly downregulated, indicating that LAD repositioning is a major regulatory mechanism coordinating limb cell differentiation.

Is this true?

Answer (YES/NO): NO